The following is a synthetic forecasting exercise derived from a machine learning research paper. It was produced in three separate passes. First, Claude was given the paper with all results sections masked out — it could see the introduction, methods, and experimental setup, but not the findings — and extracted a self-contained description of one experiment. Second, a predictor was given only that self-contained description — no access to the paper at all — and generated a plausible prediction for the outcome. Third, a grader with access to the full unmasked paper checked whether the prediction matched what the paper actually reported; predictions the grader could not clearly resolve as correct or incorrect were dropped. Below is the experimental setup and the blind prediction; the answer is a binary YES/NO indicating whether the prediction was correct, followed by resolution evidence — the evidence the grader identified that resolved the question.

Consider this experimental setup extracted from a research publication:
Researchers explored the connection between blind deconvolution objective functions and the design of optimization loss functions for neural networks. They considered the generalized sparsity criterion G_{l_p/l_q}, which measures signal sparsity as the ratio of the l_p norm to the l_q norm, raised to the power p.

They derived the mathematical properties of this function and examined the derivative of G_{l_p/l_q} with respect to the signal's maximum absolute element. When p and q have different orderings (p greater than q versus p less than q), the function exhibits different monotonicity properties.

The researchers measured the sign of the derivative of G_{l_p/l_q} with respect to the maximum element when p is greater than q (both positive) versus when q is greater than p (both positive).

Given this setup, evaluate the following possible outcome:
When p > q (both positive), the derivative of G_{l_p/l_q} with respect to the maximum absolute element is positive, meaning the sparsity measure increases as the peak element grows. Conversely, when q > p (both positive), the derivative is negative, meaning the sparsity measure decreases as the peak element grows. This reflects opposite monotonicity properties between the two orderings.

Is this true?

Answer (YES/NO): YES